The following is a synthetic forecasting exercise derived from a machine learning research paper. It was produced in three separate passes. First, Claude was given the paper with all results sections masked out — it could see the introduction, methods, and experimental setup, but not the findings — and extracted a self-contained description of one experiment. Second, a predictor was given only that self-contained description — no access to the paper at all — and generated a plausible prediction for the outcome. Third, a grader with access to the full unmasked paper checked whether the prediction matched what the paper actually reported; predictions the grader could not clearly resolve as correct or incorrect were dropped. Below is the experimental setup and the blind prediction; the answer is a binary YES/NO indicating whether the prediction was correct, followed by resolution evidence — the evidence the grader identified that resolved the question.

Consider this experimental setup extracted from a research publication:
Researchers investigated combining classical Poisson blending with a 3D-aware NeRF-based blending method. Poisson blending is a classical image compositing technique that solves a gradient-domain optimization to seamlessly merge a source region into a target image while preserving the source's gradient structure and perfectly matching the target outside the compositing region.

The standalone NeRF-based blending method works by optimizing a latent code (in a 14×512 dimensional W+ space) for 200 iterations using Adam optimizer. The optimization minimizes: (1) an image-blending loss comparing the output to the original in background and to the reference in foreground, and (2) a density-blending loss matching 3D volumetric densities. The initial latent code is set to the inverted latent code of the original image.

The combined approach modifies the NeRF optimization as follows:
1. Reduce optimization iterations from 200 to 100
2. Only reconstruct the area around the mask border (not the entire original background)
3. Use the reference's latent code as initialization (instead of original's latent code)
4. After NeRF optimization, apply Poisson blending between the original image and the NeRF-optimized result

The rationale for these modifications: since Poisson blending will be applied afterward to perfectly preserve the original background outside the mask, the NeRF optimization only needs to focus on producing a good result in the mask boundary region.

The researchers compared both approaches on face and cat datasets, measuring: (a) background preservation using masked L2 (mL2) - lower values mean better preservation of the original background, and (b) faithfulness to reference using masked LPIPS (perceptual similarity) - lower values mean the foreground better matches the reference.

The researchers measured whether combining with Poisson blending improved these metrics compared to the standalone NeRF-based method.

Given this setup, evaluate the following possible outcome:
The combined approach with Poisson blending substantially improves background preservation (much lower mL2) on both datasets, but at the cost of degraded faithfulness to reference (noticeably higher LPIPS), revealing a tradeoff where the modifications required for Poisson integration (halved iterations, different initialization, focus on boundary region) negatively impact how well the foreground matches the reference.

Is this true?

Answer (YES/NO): NO